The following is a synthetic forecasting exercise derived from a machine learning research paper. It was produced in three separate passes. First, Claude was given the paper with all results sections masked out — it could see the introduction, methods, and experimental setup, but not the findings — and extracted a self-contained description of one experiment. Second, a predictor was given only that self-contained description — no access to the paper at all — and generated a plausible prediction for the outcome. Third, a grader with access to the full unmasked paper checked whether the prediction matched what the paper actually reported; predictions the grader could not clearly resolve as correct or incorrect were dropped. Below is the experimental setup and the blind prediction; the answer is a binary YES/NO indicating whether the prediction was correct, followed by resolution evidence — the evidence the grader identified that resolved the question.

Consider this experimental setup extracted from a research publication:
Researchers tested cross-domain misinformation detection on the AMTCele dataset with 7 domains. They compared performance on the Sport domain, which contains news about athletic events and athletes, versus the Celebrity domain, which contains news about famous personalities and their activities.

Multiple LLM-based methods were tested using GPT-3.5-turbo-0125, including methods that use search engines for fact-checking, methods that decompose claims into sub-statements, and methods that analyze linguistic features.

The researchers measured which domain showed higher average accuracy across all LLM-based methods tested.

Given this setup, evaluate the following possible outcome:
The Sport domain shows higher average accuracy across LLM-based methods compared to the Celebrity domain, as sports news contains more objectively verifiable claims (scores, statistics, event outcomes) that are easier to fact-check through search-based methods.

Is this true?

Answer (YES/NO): YES